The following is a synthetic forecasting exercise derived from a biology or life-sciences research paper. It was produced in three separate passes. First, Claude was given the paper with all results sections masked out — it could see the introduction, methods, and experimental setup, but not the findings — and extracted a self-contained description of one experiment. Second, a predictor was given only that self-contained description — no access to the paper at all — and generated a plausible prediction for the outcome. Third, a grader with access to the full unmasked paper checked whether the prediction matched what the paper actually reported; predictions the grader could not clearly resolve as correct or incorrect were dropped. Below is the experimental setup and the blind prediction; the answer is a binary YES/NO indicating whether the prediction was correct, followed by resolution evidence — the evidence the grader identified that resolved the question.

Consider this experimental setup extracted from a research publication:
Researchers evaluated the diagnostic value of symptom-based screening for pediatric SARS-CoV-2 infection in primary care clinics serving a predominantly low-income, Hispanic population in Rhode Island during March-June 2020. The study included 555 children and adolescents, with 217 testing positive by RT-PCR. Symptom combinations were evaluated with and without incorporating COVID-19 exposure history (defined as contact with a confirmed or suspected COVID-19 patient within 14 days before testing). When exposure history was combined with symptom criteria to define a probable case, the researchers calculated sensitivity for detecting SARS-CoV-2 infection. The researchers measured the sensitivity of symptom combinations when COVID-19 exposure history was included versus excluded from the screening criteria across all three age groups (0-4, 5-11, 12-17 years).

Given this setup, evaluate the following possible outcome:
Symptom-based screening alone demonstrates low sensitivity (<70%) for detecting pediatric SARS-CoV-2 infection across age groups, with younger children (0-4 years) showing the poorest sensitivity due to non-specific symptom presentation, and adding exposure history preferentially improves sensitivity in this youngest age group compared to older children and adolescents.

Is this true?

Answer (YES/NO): NO